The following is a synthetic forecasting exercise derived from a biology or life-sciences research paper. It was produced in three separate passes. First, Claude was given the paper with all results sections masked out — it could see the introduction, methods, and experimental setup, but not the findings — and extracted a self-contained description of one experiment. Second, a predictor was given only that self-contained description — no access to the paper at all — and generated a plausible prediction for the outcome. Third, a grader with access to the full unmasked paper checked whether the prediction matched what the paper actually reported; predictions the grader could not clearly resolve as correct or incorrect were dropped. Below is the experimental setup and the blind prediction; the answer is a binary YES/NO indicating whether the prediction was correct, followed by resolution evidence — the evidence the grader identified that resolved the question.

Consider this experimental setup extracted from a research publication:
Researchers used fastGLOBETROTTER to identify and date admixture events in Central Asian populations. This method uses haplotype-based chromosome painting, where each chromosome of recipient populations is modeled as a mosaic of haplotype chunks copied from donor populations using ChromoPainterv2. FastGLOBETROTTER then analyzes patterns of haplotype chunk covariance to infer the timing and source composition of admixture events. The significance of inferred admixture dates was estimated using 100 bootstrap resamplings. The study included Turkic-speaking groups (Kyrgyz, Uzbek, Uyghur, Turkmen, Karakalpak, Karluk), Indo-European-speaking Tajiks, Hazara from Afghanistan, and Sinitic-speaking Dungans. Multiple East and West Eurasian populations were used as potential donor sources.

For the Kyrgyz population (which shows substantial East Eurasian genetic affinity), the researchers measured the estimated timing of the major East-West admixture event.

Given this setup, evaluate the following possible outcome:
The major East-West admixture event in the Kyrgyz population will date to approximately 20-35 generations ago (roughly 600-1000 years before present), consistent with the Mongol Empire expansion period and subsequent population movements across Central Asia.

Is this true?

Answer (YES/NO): YES